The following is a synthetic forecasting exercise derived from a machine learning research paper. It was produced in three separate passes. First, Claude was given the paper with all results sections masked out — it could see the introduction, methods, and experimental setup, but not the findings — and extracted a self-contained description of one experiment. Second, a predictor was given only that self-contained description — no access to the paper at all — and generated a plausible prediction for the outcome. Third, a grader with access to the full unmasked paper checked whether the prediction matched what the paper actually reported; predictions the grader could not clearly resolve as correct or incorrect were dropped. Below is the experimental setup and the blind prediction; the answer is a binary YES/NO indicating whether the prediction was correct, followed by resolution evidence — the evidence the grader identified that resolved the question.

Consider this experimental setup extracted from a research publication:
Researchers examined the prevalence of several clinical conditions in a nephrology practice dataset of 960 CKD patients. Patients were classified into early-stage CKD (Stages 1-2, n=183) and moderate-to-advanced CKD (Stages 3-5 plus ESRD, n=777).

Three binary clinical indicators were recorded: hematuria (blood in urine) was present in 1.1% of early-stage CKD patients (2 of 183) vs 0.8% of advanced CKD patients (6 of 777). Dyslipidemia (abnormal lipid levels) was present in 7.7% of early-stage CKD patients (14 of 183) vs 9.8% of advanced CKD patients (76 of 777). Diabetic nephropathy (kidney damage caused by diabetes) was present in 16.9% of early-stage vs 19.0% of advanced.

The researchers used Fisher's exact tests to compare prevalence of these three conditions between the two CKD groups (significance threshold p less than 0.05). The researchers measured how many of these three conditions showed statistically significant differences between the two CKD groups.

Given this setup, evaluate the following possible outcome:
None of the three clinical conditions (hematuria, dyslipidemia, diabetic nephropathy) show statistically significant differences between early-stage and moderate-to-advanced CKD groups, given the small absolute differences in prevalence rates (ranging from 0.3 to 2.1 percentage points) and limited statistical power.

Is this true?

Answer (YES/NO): YES